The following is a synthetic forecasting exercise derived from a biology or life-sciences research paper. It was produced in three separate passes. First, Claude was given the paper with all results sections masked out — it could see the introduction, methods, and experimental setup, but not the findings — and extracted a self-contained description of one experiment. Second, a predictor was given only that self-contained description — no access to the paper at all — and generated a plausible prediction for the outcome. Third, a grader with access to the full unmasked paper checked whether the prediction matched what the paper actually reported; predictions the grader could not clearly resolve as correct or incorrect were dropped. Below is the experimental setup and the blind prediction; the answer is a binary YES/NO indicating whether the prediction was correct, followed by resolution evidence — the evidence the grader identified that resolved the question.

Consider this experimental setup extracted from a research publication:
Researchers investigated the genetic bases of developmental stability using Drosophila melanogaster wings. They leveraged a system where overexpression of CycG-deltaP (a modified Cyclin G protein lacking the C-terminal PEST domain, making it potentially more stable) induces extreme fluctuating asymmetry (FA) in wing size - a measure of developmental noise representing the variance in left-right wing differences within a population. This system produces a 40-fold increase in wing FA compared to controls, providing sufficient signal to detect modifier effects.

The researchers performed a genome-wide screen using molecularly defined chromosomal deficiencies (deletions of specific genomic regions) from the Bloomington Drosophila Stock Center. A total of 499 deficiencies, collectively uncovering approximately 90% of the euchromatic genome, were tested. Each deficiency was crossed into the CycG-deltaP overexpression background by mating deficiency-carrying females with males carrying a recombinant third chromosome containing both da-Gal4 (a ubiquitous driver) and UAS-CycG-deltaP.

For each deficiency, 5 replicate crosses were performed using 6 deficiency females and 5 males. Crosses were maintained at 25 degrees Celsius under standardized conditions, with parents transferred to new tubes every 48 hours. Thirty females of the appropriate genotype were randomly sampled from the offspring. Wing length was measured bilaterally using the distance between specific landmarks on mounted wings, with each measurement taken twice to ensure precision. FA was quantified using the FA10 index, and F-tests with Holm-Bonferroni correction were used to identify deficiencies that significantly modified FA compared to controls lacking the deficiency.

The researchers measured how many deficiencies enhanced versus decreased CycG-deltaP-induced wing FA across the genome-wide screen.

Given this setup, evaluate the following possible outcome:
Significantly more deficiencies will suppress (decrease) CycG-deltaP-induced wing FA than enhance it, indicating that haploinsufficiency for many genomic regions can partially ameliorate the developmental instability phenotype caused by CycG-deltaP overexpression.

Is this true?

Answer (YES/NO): NO